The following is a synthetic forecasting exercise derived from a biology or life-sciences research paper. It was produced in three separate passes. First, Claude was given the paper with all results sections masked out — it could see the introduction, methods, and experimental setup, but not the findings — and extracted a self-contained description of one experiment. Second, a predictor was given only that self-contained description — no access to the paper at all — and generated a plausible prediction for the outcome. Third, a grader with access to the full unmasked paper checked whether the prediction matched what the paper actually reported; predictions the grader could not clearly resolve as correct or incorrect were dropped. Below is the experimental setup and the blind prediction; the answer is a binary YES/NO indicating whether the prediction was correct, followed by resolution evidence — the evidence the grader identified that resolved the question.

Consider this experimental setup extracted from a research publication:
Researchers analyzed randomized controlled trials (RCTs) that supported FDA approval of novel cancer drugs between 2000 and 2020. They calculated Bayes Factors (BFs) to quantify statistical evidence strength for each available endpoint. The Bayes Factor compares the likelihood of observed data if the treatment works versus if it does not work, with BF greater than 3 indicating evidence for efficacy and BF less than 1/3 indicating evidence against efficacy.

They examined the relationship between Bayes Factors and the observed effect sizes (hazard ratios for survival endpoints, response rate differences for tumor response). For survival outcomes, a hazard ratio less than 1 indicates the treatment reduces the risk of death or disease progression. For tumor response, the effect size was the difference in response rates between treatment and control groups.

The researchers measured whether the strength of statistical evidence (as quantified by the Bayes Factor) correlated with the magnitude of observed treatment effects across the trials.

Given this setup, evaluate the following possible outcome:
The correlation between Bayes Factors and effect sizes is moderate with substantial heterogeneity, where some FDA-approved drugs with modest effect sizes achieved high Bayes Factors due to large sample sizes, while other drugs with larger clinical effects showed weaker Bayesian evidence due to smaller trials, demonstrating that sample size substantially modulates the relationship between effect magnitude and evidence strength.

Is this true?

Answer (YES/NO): NO